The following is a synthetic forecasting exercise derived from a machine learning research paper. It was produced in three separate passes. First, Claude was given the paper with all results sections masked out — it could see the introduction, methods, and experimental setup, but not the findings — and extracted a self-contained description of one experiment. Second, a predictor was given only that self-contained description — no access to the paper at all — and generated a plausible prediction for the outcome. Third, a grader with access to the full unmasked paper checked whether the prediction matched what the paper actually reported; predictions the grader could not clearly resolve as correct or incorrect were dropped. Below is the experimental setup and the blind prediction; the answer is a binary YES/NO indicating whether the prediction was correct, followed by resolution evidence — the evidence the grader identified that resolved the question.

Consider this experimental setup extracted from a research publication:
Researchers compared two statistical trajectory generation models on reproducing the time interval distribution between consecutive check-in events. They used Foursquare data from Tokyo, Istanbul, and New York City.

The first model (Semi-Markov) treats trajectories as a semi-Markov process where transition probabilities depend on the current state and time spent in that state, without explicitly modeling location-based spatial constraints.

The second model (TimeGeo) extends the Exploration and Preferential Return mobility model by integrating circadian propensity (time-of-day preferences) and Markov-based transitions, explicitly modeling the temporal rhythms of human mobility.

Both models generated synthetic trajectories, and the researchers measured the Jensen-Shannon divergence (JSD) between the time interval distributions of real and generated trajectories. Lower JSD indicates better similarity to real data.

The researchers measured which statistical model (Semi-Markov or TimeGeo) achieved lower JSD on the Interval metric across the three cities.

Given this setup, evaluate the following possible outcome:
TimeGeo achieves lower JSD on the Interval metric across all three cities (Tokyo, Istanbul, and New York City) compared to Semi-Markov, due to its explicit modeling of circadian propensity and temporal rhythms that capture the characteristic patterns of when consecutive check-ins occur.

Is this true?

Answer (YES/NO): YES